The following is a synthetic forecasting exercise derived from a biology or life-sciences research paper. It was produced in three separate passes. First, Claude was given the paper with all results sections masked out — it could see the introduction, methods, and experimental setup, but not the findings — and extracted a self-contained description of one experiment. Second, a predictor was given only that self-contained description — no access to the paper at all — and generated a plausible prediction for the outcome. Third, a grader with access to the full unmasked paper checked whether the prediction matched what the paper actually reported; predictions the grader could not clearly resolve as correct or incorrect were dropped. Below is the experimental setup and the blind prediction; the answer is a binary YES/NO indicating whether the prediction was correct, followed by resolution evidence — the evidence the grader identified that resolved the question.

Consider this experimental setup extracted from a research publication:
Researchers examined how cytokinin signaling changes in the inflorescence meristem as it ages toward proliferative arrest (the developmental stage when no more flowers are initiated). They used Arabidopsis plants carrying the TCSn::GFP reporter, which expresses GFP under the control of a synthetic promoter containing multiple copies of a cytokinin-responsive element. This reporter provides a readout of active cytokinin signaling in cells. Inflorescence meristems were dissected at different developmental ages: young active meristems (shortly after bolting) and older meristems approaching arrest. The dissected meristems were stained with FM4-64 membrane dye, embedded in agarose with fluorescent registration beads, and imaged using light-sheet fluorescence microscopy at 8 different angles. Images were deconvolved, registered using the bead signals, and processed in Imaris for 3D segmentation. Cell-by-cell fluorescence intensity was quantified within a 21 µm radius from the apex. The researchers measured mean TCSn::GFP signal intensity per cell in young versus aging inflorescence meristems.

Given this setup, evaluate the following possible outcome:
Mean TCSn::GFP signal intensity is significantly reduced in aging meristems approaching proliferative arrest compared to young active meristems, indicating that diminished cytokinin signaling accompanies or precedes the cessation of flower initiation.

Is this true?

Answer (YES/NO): YES